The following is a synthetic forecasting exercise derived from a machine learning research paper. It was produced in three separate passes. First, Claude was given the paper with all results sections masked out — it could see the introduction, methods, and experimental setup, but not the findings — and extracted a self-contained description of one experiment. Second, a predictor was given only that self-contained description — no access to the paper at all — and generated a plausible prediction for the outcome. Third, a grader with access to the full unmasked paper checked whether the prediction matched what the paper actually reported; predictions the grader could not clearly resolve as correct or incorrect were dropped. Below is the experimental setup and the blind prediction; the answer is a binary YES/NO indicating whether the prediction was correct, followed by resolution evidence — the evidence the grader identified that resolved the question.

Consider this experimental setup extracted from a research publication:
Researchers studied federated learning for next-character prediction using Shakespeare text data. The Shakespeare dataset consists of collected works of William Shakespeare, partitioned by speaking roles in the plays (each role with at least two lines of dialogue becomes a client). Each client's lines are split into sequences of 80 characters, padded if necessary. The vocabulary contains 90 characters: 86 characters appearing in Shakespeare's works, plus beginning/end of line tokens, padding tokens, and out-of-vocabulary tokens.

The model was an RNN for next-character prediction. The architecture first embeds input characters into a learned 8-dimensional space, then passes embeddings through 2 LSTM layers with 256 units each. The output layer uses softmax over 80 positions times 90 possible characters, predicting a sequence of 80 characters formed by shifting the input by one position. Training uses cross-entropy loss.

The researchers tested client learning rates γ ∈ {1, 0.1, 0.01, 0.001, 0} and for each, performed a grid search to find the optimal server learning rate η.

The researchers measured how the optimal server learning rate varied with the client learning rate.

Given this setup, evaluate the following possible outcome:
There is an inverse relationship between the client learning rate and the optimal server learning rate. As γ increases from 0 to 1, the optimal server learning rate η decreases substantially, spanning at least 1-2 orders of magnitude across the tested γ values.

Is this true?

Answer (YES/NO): NO